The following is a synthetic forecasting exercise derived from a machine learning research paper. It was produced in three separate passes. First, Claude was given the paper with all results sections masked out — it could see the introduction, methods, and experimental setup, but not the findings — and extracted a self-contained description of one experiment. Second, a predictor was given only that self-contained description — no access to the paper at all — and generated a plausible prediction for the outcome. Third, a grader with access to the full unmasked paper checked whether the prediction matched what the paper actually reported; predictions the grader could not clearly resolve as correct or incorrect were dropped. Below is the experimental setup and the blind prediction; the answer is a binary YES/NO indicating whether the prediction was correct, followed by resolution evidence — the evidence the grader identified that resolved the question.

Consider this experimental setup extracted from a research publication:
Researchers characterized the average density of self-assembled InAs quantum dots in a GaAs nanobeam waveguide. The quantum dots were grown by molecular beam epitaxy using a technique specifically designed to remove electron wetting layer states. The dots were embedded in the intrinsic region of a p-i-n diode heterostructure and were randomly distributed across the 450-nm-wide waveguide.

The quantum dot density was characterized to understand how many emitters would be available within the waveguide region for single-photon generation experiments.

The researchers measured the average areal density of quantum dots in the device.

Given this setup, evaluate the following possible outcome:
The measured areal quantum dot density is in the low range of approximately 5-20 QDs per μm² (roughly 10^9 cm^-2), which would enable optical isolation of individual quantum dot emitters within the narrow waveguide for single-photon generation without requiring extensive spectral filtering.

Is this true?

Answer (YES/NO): YES